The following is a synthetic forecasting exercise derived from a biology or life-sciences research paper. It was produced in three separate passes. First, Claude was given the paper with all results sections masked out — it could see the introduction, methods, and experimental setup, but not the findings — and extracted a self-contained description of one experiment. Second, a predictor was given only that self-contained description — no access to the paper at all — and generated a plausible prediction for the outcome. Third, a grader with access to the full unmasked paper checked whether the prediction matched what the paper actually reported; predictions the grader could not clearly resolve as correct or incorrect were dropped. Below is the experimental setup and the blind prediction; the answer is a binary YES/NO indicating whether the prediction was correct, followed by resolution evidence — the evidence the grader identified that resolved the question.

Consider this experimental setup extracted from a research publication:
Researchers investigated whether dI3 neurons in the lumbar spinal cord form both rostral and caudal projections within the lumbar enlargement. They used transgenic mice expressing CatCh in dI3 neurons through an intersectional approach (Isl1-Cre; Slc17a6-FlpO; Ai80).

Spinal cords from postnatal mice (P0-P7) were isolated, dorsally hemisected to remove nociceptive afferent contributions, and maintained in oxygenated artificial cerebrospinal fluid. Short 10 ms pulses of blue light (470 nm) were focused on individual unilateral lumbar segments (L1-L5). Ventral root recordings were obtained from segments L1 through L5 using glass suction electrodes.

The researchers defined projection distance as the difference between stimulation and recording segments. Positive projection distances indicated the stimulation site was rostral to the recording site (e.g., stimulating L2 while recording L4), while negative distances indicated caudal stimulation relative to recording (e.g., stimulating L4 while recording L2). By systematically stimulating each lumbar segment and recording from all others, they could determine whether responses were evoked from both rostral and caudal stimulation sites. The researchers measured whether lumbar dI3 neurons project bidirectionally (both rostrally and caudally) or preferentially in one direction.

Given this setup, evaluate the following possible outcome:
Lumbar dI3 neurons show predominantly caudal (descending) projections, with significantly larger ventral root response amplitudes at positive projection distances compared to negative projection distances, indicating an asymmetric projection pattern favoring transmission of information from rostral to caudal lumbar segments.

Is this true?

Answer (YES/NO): YES